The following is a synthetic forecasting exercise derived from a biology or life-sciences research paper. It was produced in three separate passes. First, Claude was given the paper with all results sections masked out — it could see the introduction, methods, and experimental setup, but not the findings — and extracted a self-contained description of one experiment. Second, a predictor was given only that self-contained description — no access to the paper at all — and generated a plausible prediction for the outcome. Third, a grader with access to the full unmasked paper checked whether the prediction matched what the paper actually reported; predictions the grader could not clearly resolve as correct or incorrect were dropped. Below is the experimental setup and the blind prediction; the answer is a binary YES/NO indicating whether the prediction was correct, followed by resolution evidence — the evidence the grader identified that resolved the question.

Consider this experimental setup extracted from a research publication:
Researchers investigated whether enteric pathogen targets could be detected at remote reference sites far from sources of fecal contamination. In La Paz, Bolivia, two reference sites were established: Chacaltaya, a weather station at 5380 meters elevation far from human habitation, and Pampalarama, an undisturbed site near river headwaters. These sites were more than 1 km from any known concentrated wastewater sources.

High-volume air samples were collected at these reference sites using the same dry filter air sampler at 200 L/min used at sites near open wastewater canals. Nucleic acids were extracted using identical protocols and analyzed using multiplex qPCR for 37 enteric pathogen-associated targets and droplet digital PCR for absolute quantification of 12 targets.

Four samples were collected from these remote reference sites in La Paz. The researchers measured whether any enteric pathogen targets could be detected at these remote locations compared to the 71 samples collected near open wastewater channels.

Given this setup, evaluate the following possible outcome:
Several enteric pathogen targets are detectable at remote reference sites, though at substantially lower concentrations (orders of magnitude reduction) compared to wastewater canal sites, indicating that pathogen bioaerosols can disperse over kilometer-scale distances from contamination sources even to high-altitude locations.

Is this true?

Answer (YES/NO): NO